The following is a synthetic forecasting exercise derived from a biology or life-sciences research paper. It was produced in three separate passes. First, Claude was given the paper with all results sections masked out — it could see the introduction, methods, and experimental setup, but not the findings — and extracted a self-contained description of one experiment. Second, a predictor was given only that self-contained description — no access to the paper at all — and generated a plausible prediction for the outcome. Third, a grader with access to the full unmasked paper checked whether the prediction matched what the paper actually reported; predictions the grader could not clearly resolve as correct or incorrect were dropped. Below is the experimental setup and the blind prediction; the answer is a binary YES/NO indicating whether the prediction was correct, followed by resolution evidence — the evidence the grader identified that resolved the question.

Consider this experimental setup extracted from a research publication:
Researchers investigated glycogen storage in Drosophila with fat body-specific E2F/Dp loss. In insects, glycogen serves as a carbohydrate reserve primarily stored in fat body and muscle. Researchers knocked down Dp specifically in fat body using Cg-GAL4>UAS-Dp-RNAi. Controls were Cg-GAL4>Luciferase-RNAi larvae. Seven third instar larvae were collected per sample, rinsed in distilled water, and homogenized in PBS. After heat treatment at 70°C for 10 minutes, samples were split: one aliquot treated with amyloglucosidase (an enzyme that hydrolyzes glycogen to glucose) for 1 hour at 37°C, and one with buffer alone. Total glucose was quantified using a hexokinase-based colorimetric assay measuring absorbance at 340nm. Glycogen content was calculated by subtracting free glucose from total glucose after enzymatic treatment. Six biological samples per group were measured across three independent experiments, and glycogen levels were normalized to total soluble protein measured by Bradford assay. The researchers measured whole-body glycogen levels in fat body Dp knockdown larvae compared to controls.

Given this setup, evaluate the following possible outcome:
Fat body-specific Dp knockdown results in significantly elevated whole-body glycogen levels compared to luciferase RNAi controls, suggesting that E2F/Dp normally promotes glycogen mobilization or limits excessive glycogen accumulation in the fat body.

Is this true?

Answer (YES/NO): NO